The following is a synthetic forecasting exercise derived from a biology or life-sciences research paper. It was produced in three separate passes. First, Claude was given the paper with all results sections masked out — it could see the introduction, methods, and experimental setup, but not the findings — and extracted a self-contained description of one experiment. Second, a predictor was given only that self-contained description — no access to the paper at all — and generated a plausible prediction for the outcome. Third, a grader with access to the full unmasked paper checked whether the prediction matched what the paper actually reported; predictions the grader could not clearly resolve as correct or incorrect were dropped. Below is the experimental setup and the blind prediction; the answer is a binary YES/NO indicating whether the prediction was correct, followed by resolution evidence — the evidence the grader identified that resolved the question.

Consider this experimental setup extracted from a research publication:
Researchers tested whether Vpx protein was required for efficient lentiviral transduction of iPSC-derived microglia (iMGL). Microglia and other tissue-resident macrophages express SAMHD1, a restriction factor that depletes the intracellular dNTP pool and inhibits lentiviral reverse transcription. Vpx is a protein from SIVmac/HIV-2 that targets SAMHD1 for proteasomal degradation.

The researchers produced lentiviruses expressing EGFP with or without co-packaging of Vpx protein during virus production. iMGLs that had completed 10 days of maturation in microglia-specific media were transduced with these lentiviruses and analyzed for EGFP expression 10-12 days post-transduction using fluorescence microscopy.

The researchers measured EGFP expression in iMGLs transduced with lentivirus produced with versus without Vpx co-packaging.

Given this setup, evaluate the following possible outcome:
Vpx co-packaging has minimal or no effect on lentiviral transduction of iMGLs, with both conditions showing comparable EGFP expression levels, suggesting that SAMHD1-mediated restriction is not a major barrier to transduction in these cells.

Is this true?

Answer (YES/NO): NO